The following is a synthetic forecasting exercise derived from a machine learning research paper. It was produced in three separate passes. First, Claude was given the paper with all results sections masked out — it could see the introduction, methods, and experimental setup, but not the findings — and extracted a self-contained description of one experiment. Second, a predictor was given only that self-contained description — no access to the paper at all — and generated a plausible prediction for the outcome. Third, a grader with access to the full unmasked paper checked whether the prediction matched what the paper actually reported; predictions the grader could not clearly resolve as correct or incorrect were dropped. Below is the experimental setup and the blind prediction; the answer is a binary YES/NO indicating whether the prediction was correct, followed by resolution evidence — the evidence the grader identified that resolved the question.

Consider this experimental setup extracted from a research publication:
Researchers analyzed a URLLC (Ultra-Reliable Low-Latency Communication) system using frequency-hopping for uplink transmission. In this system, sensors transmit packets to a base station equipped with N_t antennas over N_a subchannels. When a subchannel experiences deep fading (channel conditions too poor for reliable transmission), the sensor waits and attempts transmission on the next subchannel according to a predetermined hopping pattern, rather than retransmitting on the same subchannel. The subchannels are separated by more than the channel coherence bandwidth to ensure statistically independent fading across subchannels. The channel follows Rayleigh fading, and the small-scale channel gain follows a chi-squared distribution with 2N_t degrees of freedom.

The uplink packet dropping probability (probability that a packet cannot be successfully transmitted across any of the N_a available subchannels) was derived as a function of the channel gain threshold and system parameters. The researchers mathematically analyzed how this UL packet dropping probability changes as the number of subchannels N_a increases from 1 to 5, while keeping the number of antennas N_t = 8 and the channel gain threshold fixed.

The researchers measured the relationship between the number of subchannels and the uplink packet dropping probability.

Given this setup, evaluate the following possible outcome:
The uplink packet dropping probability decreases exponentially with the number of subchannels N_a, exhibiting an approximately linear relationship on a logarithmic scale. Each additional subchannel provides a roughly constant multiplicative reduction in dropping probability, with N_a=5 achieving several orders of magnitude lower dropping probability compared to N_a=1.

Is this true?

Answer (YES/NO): YES